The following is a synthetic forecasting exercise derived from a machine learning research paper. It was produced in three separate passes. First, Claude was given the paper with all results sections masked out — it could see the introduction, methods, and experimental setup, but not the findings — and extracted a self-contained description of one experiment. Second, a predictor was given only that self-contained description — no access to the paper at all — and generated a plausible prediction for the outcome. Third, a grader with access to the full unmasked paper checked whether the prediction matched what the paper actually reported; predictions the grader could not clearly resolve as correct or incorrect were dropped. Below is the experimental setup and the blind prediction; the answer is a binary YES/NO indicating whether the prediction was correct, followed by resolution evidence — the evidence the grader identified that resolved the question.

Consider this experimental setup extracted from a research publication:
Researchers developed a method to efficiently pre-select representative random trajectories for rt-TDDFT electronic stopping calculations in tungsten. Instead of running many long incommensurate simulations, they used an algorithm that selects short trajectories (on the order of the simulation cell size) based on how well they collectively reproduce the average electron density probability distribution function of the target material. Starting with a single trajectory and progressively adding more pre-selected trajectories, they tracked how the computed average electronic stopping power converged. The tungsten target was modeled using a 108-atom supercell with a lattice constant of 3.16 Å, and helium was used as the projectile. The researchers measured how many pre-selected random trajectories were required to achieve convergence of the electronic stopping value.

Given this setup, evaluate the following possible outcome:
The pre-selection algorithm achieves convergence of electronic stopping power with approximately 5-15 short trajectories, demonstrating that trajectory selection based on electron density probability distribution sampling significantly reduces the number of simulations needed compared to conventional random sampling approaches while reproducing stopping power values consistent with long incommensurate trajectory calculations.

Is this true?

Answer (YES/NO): YES